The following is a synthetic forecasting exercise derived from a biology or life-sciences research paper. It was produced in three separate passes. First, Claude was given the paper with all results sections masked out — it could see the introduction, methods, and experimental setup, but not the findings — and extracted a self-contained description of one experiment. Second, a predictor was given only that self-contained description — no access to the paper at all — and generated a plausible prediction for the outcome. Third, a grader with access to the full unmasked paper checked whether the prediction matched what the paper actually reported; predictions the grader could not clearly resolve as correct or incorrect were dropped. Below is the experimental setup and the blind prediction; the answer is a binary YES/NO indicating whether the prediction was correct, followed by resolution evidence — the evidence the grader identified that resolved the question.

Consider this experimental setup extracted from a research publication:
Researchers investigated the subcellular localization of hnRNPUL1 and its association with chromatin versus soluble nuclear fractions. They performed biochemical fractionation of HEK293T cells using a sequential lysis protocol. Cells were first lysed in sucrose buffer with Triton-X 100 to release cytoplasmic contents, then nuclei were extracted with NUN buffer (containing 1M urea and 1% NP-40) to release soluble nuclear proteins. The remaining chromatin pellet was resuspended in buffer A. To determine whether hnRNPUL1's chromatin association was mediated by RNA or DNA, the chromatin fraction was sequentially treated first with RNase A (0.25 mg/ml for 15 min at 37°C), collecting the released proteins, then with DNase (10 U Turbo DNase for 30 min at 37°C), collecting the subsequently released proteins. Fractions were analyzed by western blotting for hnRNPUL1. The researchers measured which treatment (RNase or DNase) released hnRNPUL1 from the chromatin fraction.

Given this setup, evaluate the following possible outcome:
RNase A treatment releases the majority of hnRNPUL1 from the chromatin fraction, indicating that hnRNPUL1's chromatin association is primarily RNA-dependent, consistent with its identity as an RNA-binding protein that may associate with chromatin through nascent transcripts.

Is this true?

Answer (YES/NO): YES